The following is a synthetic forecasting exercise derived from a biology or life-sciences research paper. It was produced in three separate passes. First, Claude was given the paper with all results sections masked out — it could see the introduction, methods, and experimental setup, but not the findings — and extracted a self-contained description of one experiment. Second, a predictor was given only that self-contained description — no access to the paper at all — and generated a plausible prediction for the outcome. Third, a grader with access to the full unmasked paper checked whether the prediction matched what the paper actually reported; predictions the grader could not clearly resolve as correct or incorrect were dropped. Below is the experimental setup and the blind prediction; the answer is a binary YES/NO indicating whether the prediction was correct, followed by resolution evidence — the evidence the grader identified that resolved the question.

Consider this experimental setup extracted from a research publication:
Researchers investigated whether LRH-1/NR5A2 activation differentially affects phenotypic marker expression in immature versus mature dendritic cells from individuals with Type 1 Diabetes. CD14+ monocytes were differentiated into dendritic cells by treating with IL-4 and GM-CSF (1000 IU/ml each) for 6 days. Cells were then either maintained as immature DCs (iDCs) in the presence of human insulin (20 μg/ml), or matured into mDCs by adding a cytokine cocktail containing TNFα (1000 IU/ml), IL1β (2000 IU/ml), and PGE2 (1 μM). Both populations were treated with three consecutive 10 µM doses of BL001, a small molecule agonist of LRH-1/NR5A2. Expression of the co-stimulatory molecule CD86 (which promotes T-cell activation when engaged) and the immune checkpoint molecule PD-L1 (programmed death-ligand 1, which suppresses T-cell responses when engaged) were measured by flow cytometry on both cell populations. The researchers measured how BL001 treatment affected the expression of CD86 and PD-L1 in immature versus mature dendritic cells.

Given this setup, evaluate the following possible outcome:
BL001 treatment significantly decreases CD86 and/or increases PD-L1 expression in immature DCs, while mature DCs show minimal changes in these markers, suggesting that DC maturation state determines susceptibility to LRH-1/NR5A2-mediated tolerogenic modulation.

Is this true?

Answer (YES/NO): NO